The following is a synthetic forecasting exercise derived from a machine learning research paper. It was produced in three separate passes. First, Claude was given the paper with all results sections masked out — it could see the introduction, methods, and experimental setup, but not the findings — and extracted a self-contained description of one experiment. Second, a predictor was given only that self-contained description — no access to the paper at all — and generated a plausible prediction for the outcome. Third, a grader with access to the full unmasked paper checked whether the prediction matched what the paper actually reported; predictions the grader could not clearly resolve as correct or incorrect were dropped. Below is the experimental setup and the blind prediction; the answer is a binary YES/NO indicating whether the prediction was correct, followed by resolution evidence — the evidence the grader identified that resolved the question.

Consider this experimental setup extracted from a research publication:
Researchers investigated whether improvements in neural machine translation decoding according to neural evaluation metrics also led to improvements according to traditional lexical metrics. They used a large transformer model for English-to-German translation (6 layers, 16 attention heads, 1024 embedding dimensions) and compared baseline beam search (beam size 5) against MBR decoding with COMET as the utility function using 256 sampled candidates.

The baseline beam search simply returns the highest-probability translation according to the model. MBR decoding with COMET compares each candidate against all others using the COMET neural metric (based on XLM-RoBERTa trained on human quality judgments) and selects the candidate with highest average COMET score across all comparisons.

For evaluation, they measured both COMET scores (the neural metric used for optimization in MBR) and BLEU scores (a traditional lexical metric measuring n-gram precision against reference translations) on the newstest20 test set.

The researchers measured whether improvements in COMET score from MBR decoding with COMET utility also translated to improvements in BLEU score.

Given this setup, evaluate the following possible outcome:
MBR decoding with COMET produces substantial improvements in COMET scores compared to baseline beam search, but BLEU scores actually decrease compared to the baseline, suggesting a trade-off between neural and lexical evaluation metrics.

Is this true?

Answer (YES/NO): YES